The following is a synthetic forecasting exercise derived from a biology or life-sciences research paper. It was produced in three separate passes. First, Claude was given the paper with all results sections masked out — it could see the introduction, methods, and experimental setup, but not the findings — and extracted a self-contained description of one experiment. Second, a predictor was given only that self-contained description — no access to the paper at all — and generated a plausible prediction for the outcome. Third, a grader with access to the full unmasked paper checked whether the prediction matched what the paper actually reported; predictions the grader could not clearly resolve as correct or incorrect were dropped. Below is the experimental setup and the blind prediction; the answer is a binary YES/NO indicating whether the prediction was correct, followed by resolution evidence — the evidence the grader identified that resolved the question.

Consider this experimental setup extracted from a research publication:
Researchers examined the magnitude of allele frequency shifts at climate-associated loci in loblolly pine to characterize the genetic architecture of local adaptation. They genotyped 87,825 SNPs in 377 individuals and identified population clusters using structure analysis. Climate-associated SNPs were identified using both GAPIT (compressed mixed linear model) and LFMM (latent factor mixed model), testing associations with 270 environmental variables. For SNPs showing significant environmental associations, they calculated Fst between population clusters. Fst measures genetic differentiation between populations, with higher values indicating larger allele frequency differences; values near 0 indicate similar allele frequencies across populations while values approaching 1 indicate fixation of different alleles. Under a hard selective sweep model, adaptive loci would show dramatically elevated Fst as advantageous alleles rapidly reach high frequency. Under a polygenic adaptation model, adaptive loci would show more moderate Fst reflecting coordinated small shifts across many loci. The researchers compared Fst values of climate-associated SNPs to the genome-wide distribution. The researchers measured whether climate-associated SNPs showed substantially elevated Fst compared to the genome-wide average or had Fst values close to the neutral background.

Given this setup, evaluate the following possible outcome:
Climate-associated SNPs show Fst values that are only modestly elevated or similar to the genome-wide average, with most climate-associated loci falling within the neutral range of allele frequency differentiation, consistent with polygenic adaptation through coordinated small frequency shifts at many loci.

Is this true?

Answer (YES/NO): YES